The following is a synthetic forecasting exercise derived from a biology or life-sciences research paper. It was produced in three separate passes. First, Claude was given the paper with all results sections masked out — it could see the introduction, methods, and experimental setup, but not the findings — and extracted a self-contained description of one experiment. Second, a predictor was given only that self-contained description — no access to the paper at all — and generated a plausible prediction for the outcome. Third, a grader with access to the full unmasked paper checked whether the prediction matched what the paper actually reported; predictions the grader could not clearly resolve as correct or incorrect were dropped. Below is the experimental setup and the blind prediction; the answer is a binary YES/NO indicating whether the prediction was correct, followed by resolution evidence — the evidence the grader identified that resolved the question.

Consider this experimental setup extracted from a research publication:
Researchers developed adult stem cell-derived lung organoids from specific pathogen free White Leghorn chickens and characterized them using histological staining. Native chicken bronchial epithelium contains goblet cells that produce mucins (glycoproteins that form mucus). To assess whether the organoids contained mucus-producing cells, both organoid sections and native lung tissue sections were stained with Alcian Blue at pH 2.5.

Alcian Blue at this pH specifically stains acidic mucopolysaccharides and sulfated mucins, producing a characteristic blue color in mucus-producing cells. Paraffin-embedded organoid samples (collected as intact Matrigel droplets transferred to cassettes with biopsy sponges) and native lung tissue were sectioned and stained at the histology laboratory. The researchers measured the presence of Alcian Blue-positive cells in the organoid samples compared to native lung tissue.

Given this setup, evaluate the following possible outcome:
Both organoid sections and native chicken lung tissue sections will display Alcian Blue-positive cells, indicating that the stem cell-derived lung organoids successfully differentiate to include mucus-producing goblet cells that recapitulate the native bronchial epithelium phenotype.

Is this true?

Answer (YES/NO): YES